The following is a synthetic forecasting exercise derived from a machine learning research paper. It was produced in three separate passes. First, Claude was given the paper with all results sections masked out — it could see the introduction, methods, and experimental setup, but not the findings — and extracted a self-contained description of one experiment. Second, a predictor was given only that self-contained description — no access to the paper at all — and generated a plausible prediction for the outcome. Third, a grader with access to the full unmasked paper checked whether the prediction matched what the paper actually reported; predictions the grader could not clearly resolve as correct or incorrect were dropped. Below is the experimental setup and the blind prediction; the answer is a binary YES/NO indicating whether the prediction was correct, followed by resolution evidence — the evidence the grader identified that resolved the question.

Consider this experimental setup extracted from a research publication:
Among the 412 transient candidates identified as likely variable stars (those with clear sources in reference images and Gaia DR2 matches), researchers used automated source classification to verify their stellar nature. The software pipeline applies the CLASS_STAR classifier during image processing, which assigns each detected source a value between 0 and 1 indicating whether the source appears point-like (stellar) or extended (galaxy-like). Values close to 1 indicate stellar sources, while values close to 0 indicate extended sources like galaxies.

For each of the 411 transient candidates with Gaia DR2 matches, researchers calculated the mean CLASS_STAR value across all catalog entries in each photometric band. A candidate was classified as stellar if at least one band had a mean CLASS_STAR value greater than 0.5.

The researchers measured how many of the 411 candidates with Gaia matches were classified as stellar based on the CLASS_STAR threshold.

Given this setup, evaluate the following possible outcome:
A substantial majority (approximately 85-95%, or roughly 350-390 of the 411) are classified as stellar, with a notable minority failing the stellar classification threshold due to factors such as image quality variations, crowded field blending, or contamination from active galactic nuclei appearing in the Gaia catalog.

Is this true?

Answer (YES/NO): NO